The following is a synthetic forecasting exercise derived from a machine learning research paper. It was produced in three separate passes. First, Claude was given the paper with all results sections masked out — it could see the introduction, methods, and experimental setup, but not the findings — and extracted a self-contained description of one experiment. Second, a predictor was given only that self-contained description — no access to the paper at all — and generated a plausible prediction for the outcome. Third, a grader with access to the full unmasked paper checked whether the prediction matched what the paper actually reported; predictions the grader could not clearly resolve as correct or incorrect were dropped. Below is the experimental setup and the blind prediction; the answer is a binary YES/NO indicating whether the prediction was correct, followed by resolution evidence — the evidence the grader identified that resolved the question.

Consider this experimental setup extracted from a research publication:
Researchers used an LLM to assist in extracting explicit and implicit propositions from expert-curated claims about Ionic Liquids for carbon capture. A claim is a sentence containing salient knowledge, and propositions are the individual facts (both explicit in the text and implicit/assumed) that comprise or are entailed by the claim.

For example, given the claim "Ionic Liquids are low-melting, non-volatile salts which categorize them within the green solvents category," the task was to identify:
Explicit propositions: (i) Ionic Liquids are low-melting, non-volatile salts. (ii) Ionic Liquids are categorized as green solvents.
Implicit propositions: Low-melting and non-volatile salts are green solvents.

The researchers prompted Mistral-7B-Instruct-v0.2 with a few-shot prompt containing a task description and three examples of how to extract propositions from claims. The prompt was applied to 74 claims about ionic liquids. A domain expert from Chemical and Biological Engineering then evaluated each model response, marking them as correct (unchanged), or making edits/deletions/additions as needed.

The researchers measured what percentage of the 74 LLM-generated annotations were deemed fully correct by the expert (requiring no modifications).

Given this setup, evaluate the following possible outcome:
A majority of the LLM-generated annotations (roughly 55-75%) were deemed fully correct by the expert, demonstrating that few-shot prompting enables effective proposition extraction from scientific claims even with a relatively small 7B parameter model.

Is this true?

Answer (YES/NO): YES